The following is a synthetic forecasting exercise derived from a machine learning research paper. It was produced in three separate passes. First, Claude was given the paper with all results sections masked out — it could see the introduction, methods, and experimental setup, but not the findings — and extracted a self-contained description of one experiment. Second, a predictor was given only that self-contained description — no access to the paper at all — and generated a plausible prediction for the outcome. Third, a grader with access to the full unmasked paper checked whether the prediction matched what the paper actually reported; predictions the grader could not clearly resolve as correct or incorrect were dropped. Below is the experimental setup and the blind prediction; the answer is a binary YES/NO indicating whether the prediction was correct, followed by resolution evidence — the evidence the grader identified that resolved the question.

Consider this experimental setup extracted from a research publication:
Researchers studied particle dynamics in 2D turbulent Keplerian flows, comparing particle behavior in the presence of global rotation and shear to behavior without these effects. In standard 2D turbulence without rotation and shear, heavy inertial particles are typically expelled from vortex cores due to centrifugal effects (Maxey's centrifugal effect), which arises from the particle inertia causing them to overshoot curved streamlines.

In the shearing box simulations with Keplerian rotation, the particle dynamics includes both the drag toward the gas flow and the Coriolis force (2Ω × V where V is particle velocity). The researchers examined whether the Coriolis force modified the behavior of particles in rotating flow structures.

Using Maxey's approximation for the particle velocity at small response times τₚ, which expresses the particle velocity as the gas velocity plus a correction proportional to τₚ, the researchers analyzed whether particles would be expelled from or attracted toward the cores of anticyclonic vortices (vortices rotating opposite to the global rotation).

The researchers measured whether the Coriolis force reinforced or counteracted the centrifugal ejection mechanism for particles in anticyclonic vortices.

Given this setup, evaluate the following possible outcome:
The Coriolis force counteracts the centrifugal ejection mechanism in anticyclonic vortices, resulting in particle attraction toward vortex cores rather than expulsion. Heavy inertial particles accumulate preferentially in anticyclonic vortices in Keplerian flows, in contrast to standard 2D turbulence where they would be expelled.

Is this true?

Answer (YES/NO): YES